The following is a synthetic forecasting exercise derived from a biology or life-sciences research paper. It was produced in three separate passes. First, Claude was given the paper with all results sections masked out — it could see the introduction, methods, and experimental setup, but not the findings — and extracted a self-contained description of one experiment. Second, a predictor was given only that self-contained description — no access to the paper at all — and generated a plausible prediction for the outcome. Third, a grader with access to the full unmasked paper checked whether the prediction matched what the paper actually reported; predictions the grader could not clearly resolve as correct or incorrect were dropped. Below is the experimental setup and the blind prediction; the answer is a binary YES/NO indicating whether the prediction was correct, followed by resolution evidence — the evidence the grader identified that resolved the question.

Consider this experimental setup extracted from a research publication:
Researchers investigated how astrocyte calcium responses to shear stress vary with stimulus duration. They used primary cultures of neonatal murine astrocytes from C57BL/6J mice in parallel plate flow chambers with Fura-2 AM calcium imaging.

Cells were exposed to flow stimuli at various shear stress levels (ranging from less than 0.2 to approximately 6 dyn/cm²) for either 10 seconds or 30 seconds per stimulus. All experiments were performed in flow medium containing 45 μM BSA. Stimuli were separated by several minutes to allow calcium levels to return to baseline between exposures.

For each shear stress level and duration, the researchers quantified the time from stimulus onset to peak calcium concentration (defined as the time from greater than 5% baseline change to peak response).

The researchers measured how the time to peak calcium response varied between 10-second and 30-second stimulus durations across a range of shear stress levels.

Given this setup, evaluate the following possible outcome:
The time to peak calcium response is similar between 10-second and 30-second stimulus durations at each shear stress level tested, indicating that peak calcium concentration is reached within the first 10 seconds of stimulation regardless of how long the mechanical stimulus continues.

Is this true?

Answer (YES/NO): NO